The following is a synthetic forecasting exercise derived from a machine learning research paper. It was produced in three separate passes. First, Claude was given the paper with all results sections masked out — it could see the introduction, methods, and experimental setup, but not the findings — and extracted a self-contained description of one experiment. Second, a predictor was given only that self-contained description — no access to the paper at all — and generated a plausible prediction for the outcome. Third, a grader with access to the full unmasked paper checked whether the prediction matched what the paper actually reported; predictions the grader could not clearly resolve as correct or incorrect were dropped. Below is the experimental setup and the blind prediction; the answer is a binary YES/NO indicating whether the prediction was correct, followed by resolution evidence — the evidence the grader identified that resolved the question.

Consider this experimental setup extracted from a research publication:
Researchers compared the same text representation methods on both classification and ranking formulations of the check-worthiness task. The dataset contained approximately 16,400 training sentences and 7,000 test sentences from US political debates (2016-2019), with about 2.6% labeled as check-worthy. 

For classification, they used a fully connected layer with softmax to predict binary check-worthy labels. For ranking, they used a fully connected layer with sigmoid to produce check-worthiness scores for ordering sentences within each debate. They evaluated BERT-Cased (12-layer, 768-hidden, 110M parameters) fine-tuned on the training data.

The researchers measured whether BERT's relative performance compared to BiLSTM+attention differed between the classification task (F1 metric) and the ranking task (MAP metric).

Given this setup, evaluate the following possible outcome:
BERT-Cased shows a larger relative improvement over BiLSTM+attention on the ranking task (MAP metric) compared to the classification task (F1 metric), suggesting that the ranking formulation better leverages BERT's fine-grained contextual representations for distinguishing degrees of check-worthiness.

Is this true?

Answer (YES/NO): NO